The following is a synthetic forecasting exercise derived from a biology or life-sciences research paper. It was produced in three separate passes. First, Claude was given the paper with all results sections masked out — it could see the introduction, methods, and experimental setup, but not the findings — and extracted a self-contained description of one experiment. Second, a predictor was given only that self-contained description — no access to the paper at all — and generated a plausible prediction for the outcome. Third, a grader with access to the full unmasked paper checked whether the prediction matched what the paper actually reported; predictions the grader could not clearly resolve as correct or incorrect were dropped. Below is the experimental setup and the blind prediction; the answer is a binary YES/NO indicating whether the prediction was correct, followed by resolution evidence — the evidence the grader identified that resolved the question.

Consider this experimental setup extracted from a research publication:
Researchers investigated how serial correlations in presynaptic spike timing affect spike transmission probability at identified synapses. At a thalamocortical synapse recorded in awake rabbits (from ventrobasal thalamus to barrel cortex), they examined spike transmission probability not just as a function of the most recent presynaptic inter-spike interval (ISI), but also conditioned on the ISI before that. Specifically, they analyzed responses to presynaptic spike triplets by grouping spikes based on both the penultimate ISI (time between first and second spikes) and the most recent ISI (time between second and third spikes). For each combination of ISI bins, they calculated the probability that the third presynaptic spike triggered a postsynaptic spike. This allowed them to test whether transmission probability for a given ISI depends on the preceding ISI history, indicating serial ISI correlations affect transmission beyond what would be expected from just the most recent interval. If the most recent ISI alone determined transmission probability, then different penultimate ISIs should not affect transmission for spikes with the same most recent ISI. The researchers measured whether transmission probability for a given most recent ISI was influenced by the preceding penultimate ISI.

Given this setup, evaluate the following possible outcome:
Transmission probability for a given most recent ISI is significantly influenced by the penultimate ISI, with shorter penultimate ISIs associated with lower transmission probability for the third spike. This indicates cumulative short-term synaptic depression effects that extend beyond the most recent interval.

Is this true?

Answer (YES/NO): YES